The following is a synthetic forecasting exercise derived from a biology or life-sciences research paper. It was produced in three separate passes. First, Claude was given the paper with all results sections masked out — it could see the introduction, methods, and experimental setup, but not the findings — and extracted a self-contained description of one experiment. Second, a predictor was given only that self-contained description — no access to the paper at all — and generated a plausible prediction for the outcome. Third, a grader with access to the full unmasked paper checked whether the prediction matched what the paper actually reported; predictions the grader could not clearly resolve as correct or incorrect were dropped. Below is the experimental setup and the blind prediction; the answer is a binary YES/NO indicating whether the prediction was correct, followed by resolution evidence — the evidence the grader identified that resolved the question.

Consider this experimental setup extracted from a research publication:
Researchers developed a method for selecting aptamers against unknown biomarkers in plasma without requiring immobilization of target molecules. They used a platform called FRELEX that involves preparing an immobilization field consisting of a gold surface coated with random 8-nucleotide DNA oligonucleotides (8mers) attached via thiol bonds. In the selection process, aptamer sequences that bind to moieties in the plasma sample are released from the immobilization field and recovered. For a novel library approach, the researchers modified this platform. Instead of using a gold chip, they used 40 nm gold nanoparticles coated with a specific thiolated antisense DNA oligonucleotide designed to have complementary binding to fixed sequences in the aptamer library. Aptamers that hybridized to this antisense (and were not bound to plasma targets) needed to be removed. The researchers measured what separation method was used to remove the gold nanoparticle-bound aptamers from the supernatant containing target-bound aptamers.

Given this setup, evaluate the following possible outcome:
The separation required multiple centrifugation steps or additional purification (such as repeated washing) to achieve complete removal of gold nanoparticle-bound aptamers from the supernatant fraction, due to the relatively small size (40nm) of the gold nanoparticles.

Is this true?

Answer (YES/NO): NO